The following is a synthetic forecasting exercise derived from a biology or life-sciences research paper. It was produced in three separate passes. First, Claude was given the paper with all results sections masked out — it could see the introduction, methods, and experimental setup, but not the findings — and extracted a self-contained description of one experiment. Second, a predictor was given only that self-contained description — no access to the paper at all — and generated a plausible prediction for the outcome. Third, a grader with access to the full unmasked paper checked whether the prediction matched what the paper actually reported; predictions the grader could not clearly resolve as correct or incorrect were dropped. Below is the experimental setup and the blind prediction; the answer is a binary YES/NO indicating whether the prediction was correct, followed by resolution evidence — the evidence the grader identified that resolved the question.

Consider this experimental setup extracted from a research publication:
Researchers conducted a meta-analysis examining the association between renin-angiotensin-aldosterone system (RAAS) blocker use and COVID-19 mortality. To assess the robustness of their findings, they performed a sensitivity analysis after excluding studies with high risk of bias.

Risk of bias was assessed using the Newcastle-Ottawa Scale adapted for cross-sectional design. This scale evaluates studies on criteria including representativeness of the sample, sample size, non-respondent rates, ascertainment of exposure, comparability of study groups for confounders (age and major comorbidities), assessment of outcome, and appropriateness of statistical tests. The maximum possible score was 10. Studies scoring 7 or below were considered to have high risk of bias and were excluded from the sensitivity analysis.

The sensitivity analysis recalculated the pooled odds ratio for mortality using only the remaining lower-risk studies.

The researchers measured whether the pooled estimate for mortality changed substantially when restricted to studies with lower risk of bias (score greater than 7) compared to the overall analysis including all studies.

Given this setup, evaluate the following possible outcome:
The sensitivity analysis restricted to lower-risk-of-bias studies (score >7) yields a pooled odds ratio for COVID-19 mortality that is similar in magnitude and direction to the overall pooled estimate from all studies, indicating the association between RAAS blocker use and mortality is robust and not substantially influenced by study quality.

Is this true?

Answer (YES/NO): NO